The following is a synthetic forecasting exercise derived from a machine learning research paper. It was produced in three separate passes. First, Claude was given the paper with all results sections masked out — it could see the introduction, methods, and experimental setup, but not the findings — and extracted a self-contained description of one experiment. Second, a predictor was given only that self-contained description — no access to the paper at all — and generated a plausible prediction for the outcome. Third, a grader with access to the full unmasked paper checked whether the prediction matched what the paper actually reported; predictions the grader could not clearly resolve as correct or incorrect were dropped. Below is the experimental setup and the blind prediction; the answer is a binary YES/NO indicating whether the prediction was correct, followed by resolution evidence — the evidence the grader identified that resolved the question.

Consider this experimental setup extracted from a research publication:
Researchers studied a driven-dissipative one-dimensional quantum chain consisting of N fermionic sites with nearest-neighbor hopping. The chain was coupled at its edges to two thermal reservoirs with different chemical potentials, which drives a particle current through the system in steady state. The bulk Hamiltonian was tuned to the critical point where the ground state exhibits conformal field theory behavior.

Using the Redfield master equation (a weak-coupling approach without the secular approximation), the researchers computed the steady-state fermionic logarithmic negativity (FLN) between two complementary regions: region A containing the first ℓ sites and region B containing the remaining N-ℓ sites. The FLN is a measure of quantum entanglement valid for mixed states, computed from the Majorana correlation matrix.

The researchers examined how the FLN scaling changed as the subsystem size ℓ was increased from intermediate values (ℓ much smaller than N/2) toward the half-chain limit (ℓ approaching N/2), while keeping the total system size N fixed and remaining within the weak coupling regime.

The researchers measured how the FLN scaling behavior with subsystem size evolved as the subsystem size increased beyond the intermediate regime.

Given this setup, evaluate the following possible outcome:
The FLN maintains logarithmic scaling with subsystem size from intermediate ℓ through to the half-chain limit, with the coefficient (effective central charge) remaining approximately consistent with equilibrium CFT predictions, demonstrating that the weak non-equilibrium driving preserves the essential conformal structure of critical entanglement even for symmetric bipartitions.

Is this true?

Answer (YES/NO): NO